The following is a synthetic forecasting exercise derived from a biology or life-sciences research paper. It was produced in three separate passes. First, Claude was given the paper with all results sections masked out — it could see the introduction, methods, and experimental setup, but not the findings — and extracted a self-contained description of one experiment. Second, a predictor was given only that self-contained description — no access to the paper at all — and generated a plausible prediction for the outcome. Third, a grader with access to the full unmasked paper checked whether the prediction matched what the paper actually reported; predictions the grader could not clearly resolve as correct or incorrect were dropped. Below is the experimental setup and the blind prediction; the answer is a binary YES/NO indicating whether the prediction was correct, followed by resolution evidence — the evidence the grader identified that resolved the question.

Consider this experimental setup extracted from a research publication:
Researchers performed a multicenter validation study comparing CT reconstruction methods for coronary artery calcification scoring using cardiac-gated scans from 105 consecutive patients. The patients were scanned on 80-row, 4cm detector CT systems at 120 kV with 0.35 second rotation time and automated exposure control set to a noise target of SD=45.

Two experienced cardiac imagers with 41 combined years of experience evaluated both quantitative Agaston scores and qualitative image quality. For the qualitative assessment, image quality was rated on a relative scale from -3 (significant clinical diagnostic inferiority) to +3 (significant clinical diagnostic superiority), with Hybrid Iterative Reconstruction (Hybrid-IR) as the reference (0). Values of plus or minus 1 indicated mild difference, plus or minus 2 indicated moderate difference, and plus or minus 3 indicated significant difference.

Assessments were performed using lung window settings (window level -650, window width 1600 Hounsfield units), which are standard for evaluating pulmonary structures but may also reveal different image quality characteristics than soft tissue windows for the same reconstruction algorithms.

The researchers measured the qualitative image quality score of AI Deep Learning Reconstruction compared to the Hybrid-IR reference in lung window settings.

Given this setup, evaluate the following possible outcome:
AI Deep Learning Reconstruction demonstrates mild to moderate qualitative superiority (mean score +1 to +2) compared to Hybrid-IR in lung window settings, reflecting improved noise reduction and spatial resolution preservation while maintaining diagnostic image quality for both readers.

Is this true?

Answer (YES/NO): YES